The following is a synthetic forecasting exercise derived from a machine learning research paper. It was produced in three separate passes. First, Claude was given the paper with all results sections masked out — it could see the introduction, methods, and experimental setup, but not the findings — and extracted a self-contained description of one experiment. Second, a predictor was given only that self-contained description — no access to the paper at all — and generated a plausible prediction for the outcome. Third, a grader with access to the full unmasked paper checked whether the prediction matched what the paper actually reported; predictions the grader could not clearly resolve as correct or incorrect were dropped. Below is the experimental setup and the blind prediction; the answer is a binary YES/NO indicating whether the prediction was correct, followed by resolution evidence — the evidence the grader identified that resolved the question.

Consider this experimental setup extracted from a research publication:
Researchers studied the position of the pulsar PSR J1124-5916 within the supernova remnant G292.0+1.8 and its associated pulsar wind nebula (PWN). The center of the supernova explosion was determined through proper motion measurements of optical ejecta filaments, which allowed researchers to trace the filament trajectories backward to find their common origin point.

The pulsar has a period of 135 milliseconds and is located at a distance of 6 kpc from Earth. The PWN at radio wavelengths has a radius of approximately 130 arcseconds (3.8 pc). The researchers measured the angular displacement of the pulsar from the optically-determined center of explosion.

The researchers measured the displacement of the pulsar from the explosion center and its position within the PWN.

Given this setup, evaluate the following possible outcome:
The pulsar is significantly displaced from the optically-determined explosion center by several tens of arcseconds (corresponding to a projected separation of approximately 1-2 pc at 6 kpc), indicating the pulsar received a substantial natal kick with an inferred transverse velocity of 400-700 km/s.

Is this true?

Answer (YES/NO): YES